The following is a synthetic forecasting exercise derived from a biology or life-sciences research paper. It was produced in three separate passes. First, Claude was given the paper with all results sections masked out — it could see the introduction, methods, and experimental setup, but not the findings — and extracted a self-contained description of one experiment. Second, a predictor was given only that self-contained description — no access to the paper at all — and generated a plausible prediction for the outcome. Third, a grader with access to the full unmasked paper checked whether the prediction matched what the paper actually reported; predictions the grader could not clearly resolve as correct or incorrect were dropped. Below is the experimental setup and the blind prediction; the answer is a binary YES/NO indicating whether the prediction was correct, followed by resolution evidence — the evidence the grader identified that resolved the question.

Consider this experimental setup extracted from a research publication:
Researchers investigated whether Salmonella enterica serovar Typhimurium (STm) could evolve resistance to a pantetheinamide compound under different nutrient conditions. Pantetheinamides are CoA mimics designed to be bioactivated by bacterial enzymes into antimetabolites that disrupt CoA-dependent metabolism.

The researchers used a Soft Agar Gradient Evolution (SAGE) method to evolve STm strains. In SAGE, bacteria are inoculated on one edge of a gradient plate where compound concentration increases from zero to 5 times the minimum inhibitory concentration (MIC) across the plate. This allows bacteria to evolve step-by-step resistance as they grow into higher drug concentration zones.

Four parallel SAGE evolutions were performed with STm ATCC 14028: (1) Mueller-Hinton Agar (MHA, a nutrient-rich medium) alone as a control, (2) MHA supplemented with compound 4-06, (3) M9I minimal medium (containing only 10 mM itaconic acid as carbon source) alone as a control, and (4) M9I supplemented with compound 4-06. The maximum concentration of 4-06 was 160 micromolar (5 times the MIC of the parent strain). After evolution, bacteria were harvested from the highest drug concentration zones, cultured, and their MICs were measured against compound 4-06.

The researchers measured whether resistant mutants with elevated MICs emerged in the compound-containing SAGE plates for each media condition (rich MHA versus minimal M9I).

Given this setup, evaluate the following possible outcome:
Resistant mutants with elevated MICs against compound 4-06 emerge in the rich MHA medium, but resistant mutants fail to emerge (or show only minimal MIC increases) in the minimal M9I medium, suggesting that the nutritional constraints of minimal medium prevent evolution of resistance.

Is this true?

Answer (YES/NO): NO